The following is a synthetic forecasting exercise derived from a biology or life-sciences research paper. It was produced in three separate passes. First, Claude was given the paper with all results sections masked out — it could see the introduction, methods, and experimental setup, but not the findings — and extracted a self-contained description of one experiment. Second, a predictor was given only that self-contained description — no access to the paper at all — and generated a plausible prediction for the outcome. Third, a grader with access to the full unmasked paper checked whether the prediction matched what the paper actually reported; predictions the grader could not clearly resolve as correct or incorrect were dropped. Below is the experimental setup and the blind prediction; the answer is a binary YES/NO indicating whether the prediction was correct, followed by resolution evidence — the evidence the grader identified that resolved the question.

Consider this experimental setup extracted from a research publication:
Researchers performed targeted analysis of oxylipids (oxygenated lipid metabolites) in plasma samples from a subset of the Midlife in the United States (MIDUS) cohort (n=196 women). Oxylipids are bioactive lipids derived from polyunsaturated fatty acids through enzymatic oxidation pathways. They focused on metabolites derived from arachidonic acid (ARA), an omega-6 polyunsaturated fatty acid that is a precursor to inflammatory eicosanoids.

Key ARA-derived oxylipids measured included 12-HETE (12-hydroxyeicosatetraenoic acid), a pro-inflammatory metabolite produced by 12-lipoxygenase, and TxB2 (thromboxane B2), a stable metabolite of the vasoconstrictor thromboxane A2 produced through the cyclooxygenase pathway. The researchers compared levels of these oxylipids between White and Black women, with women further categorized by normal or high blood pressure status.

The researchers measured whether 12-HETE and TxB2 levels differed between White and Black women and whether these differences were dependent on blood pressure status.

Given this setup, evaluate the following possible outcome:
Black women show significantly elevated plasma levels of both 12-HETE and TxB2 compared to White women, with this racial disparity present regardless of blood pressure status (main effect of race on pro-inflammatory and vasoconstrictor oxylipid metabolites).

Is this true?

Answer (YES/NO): NO